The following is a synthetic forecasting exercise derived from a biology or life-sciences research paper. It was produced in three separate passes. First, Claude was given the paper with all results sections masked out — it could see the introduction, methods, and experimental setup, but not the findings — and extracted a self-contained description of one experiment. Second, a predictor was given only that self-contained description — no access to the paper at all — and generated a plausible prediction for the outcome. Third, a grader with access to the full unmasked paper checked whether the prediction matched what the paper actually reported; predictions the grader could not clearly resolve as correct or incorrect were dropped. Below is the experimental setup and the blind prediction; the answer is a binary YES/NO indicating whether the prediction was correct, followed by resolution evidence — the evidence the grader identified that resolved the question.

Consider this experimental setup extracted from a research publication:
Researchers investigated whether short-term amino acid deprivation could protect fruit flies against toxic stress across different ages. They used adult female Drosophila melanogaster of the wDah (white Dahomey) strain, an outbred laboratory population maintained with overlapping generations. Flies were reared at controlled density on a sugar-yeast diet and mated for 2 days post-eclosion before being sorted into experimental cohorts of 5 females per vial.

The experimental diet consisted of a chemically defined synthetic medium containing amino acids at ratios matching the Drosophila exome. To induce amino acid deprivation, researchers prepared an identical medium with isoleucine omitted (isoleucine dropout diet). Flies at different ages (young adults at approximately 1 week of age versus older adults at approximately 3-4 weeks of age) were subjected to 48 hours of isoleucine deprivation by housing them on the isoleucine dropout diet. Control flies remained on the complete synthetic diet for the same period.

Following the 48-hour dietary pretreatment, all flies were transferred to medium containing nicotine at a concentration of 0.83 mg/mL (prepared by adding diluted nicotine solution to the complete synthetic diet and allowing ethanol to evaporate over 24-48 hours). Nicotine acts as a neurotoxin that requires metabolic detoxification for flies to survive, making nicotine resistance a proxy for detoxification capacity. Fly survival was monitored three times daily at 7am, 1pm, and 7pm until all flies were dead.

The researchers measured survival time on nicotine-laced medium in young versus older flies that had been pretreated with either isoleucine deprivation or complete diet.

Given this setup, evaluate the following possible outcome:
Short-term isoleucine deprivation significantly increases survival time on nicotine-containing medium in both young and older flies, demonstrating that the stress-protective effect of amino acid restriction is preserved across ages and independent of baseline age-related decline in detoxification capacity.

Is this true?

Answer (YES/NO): NO